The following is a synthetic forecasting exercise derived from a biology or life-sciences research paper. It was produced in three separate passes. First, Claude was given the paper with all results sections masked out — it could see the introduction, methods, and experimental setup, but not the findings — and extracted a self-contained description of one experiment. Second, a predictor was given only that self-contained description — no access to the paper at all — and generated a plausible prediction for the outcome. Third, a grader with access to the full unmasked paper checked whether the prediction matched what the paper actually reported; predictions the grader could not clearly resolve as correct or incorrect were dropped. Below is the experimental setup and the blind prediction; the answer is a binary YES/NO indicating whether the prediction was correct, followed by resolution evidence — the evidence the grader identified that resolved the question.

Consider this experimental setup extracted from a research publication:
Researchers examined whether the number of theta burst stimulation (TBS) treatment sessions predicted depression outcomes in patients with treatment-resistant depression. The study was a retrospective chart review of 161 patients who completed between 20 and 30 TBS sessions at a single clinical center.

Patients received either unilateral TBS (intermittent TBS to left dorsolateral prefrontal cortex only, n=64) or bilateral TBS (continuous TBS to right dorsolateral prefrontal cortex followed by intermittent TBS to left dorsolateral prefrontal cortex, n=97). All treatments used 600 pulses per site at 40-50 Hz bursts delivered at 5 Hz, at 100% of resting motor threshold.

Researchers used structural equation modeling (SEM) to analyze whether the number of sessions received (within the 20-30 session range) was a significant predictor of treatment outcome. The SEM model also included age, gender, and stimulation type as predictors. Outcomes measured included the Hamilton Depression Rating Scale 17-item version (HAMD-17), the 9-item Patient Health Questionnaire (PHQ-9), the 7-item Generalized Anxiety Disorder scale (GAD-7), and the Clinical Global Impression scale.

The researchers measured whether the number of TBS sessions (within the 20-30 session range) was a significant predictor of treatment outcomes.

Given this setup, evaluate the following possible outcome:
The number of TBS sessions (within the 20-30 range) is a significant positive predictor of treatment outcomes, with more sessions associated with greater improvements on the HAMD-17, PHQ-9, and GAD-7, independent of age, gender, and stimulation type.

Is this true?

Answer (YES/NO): NO